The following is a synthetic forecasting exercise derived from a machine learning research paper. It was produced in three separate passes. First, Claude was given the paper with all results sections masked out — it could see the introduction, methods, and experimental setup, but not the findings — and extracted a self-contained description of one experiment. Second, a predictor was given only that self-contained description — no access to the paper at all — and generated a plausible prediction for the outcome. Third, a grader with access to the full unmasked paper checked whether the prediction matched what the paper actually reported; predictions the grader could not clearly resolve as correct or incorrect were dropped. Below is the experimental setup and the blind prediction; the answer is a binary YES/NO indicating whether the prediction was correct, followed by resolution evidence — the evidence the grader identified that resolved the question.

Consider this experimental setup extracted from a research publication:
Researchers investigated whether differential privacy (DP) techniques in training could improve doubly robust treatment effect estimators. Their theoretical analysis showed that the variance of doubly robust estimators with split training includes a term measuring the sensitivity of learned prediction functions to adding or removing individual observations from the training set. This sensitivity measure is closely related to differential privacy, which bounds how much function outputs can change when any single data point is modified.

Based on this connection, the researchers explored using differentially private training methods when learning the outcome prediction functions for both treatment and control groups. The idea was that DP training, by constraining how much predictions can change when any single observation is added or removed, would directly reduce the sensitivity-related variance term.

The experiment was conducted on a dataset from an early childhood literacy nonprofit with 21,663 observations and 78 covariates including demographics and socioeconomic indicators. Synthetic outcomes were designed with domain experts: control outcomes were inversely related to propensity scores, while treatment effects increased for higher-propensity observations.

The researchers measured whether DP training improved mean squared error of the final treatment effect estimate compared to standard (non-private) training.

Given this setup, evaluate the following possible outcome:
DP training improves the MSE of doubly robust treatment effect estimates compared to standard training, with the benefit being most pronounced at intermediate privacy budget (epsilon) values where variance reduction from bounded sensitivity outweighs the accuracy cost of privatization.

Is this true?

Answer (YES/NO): NO